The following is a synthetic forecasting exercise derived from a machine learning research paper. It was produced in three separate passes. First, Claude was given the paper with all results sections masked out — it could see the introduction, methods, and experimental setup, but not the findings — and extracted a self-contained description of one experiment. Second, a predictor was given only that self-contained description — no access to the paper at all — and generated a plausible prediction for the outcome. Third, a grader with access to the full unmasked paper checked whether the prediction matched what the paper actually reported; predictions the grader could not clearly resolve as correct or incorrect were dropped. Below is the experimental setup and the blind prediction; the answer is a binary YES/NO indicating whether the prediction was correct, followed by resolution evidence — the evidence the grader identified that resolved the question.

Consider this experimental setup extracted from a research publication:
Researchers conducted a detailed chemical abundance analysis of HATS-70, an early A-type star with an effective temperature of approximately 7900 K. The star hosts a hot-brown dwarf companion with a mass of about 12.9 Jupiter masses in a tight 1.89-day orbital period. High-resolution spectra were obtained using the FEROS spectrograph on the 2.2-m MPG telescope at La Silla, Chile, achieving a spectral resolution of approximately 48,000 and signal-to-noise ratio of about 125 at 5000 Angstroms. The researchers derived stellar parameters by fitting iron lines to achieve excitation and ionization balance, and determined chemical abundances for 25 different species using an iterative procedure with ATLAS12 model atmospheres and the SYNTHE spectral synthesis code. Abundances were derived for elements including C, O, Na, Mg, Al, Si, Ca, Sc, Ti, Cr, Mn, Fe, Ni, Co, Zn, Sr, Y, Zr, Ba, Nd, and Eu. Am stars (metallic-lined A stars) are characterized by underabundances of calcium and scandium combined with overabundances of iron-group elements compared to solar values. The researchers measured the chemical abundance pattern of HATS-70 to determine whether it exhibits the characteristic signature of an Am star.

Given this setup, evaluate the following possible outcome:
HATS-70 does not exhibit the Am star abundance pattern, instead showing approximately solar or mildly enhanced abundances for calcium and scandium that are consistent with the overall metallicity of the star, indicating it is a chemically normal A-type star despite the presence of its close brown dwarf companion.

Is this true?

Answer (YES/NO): NO